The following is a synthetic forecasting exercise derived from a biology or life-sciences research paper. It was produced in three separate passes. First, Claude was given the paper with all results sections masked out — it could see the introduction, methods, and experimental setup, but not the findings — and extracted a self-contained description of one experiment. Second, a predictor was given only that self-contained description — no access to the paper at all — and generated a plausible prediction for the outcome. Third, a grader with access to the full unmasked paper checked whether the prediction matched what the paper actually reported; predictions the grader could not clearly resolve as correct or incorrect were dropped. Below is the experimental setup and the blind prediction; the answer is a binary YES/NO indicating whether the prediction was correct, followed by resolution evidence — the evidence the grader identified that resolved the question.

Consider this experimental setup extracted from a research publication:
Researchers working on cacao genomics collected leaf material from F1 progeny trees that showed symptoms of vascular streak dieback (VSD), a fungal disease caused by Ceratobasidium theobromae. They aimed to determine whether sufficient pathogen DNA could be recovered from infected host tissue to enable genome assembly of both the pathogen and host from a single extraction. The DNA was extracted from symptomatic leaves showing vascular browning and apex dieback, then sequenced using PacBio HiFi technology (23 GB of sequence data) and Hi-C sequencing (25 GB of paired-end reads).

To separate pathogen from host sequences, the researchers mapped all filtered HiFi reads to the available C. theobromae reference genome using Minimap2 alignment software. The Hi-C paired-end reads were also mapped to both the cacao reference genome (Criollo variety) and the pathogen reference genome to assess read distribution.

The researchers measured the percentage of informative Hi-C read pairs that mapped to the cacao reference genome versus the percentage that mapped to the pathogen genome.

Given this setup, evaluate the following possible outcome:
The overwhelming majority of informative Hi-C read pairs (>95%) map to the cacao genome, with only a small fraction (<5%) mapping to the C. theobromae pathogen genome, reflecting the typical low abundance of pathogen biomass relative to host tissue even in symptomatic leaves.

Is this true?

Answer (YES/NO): NO